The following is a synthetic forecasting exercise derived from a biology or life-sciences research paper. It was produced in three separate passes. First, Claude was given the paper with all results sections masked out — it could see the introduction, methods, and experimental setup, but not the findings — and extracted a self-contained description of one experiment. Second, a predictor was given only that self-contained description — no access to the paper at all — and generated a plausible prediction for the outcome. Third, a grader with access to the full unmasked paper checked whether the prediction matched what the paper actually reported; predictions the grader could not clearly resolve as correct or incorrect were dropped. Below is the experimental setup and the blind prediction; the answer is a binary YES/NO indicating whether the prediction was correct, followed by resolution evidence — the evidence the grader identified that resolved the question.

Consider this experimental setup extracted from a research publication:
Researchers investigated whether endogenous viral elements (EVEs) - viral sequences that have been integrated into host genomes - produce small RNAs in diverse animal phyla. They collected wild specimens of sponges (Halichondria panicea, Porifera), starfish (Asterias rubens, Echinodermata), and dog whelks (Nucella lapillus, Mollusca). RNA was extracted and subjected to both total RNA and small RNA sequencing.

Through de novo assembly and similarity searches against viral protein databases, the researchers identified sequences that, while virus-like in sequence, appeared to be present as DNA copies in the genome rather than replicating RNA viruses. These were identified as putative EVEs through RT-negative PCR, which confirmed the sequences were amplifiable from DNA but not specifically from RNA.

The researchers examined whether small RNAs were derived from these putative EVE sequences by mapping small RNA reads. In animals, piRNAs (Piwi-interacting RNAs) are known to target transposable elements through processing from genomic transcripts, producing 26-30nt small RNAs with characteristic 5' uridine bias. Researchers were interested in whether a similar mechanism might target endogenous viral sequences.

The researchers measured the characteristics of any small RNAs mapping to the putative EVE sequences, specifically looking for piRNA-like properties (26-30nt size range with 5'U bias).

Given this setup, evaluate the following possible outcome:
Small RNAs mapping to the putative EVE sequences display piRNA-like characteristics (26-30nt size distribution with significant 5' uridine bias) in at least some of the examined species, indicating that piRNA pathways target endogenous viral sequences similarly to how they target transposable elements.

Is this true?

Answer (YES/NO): YES